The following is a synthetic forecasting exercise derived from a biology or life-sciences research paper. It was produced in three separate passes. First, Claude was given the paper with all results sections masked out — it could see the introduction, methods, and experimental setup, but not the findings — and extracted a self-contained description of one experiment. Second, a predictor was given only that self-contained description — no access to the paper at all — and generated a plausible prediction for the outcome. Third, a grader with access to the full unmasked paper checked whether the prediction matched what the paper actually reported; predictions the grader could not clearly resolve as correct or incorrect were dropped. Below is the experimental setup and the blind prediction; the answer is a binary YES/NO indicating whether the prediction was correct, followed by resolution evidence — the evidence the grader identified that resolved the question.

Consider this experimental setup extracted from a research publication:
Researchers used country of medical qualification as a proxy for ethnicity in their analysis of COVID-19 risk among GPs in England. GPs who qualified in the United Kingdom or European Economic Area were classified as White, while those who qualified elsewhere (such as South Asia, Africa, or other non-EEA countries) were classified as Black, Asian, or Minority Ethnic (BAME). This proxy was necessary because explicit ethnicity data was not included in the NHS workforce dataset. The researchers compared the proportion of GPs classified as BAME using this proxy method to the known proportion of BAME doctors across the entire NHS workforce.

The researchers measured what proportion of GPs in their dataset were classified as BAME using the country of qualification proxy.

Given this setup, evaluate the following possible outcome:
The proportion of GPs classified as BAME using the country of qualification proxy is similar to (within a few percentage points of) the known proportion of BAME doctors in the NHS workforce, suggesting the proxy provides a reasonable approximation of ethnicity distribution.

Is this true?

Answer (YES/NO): NO